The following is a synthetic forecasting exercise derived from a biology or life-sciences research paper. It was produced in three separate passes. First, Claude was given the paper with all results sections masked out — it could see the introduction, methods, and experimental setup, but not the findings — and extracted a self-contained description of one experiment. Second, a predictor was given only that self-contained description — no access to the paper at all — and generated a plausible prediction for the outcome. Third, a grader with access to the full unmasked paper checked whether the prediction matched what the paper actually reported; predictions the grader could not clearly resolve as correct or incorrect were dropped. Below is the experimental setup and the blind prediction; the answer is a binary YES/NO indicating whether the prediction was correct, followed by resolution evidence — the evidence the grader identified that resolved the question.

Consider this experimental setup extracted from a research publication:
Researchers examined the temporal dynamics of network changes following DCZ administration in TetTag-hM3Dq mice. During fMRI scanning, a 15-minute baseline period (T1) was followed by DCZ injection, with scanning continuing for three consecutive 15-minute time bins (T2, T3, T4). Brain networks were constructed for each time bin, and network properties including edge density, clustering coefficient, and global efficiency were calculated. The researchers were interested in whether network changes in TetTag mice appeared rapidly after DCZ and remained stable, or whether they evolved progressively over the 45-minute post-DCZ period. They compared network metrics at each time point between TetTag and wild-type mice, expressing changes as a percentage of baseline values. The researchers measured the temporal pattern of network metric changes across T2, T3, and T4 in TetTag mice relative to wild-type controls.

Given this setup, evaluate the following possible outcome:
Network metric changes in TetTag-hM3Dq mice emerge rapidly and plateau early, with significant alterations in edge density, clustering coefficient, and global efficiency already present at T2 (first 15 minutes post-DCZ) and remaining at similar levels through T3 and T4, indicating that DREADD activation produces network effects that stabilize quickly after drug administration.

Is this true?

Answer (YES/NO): NO